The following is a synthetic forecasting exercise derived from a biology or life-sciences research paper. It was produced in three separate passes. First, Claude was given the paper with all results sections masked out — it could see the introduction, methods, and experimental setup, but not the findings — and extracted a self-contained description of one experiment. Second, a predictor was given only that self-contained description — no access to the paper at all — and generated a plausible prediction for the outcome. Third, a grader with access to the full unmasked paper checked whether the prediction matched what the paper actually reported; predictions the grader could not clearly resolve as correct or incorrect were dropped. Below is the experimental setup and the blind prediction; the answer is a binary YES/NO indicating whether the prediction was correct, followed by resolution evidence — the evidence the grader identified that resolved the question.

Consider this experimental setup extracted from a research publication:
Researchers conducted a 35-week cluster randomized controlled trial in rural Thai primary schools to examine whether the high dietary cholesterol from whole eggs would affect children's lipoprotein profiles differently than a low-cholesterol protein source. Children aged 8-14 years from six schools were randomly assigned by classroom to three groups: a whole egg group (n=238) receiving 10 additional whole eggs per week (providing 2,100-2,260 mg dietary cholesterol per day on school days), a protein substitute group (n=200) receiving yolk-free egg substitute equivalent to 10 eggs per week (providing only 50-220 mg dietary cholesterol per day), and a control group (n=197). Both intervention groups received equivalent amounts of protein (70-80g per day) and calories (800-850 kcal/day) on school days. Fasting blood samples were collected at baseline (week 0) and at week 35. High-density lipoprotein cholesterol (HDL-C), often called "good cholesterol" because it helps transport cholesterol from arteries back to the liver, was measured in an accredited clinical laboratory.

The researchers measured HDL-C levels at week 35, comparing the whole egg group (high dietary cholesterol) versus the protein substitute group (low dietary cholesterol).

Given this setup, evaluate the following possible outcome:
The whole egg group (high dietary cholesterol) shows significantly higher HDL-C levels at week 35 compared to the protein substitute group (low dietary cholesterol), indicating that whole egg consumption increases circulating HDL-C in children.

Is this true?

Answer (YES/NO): NO